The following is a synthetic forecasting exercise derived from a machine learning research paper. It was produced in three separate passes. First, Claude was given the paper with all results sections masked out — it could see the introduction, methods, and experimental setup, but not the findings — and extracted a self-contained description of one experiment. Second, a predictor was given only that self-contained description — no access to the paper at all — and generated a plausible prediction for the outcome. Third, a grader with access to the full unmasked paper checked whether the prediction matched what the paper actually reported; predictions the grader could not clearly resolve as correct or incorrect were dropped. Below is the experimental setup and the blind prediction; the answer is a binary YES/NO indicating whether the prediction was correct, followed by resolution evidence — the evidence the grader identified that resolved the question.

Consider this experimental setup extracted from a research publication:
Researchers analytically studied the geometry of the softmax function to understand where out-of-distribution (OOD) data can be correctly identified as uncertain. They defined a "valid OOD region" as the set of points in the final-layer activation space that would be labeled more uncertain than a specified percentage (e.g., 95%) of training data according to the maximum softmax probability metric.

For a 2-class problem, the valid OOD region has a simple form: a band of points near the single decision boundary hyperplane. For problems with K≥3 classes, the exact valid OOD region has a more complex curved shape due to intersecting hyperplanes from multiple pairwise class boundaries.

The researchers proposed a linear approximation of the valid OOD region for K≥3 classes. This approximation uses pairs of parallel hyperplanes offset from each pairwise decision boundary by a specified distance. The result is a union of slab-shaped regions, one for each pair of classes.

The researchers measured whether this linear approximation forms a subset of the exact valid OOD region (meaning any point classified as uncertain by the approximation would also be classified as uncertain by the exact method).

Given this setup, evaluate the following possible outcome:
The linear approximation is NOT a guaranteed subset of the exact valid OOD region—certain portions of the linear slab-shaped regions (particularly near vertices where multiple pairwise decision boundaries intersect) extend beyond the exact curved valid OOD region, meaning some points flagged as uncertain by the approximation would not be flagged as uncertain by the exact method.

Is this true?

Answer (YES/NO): NO